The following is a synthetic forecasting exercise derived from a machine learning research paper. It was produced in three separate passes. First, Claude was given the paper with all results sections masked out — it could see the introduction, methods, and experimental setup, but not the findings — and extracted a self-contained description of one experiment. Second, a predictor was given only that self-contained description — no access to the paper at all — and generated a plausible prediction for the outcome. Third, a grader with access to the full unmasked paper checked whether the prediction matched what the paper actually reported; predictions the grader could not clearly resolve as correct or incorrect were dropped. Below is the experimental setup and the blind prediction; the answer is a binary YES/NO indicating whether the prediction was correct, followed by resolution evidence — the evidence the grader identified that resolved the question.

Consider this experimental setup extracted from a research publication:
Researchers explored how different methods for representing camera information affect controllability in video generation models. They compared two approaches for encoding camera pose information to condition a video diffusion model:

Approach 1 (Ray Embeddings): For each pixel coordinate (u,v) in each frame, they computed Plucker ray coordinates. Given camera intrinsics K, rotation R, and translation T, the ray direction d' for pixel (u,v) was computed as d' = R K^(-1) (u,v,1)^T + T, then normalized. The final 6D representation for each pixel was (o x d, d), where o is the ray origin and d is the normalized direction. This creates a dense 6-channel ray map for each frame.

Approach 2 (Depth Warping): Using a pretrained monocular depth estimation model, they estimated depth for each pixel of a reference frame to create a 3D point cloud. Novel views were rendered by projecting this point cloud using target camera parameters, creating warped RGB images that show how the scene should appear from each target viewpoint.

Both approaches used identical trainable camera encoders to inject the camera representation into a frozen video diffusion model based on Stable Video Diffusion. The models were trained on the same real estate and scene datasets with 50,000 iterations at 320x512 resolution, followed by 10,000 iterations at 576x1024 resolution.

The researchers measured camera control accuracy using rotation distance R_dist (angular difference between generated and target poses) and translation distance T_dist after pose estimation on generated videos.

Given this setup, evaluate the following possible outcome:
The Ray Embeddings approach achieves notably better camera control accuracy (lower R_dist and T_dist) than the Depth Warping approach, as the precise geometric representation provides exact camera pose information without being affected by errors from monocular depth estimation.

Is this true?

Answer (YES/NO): YES